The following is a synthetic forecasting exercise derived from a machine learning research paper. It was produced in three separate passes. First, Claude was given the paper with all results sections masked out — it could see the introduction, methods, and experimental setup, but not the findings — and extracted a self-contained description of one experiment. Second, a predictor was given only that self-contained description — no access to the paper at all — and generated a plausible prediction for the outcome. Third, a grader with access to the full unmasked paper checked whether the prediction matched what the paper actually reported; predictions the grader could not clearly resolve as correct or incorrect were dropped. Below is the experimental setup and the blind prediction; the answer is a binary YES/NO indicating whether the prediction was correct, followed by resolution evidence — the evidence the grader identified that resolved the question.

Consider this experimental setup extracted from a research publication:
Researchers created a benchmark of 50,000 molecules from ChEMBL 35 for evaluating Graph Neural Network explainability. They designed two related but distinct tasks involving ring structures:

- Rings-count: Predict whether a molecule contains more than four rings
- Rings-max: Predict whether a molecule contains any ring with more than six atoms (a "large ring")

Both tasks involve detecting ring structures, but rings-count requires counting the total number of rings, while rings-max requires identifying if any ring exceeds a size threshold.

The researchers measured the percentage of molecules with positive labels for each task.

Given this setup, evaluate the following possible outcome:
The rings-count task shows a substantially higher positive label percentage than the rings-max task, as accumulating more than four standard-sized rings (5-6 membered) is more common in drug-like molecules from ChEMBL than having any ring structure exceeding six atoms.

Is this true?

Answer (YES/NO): YES